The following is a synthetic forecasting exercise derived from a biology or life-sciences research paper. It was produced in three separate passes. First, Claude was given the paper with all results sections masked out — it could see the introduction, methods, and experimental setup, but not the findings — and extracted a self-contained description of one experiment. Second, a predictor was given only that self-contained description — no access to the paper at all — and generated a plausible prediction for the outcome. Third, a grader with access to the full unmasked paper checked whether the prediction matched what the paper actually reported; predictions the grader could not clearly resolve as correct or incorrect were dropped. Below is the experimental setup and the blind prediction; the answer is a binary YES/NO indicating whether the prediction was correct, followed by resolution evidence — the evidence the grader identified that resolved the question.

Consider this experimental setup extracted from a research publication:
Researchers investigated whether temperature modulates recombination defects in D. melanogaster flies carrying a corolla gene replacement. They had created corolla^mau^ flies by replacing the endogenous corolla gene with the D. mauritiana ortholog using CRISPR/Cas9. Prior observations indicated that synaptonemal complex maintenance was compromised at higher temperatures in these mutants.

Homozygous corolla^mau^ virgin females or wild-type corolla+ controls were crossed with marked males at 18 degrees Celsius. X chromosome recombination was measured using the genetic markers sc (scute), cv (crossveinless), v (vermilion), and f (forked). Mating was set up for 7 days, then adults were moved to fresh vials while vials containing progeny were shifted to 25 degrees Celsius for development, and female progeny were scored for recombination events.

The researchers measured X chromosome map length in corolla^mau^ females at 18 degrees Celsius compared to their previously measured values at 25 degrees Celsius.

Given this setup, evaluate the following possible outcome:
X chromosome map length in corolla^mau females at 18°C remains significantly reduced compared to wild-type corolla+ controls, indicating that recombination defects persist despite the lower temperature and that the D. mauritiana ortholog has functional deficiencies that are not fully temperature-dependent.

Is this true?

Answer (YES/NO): YES